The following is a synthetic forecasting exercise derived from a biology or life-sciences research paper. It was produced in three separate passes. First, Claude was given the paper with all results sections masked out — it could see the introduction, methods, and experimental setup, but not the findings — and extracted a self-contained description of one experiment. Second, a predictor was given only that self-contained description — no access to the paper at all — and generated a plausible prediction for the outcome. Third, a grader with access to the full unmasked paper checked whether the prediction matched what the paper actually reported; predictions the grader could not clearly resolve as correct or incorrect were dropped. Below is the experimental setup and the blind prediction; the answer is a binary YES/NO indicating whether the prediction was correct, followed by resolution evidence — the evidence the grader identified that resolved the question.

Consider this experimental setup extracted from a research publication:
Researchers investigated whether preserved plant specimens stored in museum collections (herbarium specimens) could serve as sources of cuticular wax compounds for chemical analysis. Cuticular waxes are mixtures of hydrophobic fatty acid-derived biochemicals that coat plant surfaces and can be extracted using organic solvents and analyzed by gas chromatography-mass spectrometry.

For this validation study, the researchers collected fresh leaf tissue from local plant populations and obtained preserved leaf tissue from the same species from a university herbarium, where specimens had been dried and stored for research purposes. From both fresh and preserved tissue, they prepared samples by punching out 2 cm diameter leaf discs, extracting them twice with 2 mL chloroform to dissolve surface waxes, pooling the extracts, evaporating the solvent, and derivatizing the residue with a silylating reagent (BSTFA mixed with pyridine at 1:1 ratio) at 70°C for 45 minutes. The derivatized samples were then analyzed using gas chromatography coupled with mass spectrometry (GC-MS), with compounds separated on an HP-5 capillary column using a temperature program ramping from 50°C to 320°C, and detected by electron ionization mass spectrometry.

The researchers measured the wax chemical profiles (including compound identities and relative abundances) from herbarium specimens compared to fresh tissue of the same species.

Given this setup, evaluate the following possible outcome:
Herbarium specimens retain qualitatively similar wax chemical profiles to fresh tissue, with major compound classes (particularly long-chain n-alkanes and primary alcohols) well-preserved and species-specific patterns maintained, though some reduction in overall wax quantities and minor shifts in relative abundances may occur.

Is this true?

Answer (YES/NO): YES